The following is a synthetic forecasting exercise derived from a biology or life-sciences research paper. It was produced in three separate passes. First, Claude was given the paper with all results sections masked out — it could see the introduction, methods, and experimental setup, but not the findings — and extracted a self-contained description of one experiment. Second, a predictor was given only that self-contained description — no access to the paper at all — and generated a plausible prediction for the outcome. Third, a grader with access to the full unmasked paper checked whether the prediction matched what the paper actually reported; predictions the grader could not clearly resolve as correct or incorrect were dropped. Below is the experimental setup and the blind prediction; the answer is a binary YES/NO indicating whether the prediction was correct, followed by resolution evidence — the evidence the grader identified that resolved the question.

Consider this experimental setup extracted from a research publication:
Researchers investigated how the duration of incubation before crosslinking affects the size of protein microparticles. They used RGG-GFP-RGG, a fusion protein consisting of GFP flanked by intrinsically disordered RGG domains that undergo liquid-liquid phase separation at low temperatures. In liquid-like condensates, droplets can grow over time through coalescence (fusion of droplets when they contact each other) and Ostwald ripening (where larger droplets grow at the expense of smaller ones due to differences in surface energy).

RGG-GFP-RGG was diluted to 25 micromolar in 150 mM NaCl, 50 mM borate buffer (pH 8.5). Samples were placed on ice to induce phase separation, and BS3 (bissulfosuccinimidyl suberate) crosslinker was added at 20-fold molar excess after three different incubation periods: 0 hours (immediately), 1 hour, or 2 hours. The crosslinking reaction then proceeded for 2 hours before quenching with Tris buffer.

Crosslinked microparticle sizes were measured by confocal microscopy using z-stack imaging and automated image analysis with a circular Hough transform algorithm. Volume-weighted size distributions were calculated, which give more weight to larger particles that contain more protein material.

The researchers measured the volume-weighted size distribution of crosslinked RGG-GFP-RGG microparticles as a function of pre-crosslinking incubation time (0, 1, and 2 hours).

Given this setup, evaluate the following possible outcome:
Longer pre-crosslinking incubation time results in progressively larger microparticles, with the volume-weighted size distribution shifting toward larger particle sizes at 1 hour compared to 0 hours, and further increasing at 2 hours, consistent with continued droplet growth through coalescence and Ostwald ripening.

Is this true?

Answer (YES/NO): YES